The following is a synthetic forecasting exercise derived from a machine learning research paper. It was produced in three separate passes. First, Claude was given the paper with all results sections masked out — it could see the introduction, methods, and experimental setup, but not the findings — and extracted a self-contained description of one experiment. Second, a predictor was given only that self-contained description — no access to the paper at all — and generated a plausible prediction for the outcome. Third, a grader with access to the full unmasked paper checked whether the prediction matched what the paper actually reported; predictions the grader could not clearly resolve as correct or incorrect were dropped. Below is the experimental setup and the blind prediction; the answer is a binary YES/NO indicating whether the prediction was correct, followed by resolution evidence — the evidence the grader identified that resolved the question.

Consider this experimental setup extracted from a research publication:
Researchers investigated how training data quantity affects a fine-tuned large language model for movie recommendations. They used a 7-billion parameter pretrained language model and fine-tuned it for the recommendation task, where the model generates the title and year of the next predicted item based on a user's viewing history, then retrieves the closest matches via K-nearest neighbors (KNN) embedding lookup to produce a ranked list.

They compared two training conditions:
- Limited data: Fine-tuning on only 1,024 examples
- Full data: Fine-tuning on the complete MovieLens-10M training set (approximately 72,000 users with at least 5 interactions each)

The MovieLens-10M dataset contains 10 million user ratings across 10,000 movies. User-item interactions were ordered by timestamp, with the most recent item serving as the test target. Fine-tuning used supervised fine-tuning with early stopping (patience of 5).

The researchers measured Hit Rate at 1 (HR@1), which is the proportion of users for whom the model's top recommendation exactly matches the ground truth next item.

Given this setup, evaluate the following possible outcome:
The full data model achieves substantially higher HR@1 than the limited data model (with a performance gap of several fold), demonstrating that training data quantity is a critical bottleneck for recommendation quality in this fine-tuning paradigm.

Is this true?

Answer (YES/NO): YES